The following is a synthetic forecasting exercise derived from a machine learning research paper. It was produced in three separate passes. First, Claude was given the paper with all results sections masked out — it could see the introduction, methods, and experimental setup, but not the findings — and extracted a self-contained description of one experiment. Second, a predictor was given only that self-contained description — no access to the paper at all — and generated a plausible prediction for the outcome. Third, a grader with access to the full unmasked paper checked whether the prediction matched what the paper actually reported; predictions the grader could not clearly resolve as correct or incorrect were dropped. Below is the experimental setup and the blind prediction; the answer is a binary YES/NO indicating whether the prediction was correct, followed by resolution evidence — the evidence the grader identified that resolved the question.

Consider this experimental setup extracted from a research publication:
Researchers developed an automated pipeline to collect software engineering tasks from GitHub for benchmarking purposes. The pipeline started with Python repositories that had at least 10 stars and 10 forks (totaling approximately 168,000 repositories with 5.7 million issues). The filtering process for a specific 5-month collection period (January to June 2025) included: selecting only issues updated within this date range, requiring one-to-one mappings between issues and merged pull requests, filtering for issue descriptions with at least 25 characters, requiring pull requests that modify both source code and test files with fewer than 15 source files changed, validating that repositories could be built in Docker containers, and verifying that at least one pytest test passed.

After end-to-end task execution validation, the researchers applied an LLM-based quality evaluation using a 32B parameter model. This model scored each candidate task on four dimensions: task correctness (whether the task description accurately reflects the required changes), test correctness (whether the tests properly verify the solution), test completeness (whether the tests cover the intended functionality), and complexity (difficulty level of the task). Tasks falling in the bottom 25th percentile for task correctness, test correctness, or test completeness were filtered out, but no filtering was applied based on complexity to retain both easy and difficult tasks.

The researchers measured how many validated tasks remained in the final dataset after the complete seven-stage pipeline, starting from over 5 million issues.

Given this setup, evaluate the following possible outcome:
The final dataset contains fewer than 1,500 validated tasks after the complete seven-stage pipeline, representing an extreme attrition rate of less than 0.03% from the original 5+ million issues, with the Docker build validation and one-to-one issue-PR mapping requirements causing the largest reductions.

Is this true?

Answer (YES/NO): NO